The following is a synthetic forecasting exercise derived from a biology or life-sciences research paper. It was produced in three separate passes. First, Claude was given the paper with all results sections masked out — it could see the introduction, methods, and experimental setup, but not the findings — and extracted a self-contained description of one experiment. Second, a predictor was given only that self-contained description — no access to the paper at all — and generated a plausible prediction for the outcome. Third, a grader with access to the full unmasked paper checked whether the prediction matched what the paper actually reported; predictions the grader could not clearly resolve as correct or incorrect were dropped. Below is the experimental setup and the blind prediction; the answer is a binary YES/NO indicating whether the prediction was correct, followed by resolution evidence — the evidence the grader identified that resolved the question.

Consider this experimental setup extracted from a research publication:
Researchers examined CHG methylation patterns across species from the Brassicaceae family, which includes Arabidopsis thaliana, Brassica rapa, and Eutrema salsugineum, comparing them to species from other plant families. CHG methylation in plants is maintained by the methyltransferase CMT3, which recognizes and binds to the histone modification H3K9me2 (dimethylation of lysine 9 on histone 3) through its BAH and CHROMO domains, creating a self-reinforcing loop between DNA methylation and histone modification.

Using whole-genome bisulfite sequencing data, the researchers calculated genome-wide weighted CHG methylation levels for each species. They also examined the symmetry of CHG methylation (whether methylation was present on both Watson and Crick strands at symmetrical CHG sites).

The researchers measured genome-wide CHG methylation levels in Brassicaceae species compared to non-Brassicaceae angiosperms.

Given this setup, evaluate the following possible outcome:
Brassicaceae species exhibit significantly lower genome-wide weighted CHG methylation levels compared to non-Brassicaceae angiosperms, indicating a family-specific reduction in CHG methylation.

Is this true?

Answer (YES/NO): YES